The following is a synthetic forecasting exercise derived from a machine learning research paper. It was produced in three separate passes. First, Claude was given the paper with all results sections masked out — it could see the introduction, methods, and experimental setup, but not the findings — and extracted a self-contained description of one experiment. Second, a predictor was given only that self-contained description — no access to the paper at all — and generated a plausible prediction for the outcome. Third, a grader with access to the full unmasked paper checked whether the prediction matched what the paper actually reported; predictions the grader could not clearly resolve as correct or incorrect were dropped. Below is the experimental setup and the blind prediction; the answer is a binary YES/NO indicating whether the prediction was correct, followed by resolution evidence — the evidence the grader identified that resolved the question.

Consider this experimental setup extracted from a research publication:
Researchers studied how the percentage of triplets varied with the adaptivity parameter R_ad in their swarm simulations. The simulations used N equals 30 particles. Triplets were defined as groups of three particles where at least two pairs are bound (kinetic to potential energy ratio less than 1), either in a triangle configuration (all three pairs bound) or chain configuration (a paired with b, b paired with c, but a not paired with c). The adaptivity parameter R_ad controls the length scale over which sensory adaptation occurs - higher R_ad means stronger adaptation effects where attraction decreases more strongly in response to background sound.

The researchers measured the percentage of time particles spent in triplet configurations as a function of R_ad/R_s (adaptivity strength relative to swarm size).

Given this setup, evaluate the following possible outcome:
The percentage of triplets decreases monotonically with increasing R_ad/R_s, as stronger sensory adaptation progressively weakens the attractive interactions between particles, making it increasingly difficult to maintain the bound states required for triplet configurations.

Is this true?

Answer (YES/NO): NO